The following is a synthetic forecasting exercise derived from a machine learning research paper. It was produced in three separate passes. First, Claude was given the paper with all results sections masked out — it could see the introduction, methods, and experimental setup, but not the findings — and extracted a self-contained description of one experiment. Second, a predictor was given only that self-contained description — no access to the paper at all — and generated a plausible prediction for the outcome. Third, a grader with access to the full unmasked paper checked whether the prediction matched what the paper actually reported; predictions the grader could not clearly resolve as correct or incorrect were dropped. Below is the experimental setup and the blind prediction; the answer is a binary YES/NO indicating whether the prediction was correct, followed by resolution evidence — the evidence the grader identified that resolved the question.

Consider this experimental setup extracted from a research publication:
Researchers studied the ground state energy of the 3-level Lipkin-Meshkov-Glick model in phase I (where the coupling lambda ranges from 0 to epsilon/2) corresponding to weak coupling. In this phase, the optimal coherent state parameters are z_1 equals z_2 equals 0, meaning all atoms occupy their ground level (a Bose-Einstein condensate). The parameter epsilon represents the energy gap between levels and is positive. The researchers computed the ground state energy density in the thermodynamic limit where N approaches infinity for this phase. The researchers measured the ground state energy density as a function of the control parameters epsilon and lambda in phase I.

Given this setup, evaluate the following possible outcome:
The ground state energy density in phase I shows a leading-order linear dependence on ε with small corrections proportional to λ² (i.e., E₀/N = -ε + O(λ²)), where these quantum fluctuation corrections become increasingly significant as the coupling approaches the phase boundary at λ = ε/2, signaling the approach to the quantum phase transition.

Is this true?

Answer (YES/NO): NO